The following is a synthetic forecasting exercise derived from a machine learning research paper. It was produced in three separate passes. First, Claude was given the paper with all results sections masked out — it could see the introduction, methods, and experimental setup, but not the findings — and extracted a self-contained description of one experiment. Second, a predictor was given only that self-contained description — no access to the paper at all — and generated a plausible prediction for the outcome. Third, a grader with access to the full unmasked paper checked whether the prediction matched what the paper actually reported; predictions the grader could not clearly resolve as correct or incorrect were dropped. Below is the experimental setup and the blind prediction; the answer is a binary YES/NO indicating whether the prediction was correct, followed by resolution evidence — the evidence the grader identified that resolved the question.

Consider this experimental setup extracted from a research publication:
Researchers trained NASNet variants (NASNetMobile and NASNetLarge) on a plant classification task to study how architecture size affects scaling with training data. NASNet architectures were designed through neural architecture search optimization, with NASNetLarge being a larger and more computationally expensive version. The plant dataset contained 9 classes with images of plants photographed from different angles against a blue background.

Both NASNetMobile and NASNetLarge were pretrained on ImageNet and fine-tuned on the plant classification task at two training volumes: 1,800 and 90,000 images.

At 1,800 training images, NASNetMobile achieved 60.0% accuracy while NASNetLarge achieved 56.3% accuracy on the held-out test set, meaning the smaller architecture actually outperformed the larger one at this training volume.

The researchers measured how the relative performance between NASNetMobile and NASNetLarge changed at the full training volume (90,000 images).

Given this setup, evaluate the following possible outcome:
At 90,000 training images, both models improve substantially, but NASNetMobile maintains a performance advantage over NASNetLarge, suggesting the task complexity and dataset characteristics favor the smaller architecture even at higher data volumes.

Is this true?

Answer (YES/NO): YES